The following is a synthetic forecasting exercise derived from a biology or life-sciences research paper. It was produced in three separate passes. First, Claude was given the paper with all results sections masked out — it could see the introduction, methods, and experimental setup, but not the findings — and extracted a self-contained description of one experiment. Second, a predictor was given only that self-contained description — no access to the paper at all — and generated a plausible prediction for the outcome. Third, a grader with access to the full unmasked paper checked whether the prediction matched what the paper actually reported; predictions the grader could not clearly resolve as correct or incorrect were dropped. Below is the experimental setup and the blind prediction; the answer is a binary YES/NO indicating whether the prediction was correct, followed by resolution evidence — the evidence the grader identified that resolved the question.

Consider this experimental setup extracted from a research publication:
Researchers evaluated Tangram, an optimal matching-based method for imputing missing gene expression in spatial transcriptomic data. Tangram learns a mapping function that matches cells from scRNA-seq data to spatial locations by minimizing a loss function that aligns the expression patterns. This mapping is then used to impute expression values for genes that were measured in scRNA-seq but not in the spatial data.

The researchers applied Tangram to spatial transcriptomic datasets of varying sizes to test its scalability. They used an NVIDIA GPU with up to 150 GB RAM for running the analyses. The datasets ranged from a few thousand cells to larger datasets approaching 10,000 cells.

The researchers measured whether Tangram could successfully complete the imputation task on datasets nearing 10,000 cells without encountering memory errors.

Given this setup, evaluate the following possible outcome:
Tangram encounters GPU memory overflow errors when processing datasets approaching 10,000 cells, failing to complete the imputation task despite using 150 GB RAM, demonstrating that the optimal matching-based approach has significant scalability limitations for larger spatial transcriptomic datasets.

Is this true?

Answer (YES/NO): YES